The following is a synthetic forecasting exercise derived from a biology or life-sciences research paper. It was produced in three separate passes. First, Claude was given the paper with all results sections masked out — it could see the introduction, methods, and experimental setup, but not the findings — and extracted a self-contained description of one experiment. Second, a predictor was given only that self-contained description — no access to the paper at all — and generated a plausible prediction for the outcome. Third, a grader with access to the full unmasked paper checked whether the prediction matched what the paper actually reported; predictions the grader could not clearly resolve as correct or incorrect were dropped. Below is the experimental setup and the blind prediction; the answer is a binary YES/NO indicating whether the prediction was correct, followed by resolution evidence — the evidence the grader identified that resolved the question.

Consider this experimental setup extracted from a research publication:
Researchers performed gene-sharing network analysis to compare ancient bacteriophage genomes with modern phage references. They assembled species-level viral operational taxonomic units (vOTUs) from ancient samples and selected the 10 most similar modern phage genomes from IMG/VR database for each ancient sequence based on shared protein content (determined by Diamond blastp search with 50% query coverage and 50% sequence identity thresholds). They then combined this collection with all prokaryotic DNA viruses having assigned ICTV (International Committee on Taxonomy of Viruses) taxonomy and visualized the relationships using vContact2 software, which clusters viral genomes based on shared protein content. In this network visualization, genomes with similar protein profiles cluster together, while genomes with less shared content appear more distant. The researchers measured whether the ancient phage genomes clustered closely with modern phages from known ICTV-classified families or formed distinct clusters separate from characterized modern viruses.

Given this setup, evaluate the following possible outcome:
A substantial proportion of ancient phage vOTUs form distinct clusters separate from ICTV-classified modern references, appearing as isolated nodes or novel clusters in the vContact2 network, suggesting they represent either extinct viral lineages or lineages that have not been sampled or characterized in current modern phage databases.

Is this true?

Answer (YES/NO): YES